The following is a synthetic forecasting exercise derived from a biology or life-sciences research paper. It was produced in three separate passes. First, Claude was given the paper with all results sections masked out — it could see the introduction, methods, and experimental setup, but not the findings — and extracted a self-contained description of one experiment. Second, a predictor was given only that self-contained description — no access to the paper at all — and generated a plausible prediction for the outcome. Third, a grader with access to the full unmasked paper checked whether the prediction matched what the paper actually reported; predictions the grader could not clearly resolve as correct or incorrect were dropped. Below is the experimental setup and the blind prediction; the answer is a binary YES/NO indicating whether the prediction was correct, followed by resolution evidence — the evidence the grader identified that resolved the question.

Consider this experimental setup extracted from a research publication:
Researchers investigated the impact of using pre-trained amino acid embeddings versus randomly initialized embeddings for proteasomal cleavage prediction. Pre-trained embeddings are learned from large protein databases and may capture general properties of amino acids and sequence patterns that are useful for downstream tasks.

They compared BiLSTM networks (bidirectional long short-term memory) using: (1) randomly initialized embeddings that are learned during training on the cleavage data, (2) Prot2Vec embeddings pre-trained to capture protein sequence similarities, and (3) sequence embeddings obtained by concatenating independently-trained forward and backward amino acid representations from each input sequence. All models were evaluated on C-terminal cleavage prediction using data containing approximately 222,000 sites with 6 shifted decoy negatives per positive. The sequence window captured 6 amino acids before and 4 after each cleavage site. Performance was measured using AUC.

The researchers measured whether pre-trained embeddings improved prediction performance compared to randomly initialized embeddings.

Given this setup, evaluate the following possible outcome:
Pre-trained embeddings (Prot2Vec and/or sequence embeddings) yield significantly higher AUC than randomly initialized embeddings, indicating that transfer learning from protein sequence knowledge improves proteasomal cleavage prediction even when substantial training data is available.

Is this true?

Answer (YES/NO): NO